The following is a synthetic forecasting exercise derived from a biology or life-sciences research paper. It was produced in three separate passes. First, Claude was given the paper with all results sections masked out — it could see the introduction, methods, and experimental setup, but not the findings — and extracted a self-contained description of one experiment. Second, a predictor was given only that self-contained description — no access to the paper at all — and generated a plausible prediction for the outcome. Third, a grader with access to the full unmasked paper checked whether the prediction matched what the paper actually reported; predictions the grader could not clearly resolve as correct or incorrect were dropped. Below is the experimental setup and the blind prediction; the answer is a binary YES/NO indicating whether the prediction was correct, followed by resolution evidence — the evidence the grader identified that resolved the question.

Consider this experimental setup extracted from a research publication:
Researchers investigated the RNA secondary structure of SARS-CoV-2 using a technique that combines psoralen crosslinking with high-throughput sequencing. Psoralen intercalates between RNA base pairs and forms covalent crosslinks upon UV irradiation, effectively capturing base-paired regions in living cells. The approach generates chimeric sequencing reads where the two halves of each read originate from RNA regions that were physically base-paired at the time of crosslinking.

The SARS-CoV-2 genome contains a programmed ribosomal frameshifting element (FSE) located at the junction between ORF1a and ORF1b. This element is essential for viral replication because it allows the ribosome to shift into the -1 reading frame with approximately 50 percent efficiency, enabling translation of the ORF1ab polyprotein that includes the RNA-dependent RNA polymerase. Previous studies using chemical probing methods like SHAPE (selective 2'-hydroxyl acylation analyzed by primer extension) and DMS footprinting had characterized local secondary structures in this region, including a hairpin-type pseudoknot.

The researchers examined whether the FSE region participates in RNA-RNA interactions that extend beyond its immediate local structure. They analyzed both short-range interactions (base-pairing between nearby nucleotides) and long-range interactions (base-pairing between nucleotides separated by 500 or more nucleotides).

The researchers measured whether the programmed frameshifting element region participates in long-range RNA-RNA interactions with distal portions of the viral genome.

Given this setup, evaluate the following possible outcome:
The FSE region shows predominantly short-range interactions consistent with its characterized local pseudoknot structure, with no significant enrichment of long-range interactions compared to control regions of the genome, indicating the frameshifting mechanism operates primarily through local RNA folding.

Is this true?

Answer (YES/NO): NO